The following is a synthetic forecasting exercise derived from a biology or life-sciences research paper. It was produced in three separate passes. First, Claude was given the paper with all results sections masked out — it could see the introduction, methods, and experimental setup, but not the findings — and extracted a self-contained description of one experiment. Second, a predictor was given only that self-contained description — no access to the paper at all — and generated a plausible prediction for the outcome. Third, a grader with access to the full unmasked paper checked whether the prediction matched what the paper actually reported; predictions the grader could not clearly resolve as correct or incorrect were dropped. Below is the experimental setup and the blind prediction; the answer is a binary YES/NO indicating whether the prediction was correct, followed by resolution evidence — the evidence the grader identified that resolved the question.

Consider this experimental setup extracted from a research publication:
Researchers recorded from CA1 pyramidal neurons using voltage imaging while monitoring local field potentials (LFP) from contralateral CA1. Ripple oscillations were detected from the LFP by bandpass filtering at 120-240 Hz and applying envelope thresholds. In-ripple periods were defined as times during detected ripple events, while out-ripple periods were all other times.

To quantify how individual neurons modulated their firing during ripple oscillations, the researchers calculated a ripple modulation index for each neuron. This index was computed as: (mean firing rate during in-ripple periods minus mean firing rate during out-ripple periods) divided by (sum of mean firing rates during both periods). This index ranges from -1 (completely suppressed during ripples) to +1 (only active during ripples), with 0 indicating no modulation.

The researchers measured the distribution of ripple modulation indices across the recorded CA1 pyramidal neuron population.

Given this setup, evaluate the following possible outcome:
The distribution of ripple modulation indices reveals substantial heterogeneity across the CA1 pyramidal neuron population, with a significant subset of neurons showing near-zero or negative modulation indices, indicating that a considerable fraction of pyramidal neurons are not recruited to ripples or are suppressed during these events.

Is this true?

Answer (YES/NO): NO